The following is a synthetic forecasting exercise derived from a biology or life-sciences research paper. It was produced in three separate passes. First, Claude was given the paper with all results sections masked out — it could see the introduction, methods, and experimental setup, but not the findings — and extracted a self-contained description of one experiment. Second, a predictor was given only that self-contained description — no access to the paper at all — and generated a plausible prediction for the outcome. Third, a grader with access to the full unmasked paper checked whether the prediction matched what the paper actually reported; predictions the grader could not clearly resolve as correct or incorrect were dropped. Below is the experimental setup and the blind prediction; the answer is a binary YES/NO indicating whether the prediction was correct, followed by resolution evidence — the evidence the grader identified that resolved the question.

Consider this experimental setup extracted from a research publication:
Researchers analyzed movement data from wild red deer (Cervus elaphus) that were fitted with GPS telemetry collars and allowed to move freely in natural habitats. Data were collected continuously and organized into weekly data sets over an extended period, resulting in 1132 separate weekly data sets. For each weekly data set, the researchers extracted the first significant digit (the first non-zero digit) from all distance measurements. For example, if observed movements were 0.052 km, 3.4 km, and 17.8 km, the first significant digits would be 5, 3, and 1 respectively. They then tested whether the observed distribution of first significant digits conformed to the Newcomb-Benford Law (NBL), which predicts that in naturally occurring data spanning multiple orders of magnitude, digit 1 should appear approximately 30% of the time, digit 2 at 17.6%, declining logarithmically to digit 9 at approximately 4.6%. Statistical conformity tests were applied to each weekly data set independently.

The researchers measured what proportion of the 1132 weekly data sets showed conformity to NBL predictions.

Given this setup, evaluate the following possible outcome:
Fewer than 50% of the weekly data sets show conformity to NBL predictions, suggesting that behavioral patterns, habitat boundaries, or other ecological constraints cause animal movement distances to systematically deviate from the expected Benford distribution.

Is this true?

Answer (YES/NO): NO